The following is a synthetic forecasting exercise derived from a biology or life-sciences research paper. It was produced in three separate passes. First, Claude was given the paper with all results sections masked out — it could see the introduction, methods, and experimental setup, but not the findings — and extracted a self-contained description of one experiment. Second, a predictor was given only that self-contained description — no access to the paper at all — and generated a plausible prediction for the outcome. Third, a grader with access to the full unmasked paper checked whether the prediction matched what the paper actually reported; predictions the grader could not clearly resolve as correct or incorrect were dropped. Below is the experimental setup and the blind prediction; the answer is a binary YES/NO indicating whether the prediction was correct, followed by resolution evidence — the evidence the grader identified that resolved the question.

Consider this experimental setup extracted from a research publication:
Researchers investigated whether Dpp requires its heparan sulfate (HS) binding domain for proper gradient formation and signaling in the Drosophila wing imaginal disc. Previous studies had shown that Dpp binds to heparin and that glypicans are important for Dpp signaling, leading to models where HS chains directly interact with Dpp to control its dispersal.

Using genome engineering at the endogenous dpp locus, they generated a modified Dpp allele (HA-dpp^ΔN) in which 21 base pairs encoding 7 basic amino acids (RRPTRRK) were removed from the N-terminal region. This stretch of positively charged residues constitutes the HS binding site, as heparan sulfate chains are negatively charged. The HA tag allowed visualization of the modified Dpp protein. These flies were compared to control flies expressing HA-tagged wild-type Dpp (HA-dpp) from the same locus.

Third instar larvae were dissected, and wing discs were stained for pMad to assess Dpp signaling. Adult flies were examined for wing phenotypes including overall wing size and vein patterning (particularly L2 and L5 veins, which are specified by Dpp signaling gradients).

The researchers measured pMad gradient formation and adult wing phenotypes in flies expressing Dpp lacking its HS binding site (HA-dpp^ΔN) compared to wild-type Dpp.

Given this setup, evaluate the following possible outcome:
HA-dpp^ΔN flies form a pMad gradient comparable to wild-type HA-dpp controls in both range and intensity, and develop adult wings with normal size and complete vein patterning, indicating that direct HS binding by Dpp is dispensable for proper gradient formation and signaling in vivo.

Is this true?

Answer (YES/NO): NO